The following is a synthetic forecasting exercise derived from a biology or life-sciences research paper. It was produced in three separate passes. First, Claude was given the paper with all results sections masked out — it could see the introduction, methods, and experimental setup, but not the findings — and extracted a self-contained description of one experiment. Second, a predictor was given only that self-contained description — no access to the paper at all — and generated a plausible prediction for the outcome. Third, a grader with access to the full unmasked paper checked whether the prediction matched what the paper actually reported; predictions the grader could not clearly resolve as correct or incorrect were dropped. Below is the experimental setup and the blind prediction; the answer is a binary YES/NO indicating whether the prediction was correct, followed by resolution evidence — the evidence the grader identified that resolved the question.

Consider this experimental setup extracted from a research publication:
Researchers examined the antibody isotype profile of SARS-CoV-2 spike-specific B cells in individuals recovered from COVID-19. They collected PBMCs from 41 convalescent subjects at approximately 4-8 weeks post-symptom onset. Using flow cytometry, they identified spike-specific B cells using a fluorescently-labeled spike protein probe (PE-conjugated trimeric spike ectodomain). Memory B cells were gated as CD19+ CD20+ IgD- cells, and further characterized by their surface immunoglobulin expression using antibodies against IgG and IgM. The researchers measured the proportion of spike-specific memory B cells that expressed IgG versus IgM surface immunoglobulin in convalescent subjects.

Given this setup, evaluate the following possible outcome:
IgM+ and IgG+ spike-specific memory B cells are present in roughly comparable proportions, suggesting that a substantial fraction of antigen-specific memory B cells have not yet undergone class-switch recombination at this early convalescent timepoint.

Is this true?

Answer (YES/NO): NO